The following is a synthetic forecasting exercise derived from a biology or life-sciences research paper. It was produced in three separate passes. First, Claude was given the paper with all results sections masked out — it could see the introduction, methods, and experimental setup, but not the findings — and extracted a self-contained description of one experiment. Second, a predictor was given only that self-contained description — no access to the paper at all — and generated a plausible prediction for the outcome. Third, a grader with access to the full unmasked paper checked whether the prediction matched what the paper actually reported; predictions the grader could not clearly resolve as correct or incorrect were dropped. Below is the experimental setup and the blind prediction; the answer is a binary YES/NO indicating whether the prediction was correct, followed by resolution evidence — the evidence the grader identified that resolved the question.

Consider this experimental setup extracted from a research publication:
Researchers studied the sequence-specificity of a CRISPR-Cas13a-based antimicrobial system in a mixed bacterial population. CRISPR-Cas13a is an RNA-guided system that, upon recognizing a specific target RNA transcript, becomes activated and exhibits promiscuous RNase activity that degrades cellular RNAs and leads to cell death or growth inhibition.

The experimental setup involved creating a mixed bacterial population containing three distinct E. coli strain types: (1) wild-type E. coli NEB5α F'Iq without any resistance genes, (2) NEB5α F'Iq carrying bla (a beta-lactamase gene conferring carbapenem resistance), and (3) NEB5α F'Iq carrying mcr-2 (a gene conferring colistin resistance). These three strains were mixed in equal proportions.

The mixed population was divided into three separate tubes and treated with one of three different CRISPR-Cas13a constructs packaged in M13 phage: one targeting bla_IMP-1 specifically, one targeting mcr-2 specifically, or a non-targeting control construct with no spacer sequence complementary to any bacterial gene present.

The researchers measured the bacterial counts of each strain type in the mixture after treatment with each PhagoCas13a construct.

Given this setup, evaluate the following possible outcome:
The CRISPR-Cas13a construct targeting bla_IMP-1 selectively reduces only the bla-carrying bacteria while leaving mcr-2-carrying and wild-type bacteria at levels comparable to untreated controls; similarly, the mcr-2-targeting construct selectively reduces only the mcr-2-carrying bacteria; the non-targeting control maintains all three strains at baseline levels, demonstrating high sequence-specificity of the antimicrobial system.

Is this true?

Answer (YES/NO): YES